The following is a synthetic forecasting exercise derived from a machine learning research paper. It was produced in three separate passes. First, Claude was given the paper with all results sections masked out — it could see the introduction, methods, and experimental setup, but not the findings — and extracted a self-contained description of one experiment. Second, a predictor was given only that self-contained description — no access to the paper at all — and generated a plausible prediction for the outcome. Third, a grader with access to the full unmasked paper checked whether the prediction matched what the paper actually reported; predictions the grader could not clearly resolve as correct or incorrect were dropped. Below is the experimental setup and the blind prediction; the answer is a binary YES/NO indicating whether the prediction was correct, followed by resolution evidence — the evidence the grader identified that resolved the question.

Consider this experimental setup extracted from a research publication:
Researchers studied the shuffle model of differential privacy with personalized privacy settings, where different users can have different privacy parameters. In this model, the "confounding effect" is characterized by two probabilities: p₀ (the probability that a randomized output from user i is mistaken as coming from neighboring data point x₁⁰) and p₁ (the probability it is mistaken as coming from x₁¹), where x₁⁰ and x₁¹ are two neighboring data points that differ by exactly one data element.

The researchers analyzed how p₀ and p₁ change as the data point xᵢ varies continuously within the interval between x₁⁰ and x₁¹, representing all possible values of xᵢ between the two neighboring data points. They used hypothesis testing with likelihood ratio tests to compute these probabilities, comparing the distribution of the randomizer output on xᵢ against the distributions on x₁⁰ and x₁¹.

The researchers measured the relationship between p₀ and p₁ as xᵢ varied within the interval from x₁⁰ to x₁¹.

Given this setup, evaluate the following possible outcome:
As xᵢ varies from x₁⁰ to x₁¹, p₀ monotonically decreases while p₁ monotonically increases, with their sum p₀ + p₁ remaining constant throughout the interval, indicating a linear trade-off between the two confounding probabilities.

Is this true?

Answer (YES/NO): NO